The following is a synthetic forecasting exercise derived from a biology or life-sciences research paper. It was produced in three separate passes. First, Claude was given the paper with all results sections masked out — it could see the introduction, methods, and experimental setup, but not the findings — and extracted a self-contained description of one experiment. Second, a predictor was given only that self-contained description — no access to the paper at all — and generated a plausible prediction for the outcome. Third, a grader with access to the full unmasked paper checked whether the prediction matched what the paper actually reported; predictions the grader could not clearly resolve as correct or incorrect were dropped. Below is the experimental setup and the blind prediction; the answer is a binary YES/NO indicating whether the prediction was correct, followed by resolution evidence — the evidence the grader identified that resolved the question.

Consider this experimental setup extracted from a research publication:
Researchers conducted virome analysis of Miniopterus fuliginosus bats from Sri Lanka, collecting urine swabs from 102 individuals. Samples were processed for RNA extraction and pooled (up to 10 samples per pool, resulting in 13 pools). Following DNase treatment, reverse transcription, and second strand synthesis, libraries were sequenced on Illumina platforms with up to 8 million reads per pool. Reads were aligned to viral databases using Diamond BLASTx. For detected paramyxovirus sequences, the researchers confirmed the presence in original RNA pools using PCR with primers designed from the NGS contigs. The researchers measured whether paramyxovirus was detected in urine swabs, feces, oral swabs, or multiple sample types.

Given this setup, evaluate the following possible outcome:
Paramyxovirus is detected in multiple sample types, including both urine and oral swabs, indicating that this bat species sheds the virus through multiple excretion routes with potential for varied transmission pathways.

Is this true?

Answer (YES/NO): NO